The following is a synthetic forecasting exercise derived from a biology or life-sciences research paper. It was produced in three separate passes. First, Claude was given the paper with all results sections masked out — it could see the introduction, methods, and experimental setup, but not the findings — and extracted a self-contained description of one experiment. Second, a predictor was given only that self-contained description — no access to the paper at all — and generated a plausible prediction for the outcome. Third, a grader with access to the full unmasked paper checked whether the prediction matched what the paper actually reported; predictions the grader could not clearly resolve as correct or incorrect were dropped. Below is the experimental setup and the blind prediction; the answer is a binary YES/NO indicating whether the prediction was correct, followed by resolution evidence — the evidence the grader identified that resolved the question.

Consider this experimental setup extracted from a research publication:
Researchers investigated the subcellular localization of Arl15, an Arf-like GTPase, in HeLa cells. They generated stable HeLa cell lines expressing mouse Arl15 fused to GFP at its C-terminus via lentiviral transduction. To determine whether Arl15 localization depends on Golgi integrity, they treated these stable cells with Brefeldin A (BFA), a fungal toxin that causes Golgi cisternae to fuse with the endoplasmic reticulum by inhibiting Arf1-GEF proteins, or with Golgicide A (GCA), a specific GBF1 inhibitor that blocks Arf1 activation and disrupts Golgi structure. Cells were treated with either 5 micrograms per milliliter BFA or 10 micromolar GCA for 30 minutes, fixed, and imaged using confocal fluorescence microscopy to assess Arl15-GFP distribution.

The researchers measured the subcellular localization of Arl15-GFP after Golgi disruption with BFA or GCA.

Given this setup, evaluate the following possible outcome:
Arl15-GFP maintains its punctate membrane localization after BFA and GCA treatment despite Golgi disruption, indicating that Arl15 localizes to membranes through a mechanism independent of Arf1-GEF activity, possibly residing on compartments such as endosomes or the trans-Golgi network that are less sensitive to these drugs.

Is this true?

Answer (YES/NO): NO